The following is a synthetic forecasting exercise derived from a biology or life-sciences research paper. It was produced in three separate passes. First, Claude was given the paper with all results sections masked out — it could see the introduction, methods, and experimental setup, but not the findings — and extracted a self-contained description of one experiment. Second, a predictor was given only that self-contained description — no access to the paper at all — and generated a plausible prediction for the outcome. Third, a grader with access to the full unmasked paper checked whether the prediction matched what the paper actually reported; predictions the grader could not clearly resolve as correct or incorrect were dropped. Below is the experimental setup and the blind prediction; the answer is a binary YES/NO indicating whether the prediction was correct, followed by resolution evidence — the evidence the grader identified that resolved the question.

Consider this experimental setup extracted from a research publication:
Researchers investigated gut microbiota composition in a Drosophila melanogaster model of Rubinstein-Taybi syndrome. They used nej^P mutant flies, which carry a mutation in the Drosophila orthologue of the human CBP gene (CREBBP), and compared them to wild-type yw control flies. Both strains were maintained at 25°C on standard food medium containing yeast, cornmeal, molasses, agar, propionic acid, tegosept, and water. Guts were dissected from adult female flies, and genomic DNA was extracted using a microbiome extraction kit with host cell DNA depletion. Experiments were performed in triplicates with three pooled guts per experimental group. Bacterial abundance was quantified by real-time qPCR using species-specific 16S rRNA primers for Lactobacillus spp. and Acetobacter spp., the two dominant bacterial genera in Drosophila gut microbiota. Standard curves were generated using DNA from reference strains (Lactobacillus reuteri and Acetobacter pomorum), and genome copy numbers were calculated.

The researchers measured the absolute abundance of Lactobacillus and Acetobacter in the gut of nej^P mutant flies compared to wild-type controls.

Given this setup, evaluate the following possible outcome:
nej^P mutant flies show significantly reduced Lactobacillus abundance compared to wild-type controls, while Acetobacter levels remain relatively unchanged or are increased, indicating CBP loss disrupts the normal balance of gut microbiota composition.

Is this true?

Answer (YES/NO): NO